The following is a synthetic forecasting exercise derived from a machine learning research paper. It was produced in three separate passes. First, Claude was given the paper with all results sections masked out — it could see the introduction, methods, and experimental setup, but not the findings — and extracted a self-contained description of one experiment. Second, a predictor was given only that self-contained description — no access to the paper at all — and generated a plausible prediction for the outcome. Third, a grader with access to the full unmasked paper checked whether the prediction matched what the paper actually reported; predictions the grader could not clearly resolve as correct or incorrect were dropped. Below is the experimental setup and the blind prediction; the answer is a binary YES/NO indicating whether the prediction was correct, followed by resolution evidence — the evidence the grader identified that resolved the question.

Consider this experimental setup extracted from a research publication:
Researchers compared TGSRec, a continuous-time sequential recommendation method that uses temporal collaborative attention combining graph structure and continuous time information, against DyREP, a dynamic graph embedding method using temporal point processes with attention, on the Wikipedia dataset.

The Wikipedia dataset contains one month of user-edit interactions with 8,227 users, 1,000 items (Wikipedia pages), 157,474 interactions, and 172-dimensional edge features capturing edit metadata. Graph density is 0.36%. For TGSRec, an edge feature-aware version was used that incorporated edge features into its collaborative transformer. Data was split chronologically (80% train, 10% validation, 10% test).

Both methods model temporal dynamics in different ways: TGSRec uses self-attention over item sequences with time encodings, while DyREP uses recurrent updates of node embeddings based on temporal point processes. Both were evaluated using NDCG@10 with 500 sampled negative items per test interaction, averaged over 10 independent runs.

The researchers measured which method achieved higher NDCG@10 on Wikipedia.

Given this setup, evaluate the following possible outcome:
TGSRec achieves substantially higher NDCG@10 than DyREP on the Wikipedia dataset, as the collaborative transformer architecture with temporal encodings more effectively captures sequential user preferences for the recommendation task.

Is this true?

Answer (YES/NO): YES